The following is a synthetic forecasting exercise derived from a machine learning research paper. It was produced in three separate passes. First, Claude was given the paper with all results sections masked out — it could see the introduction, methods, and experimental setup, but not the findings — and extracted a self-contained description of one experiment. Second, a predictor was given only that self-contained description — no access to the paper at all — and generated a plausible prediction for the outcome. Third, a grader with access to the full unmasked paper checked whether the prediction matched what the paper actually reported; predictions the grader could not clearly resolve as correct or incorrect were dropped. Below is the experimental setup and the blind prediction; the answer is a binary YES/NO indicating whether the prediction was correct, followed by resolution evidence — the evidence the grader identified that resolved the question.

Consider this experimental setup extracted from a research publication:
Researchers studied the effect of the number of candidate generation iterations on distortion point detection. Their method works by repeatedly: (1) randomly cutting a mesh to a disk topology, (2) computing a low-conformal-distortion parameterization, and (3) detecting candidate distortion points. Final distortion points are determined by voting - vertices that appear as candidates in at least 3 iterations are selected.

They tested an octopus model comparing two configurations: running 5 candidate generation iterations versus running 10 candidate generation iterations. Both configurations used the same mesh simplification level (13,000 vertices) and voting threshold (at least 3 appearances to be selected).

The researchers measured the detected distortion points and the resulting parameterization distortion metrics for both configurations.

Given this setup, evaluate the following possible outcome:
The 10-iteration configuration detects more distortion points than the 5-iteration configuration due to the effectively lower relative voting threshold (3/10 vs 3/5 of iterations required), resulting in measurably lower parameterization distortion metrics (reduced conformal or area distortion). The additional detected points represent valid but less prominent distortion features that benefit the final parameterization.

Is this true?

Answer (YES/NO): NO